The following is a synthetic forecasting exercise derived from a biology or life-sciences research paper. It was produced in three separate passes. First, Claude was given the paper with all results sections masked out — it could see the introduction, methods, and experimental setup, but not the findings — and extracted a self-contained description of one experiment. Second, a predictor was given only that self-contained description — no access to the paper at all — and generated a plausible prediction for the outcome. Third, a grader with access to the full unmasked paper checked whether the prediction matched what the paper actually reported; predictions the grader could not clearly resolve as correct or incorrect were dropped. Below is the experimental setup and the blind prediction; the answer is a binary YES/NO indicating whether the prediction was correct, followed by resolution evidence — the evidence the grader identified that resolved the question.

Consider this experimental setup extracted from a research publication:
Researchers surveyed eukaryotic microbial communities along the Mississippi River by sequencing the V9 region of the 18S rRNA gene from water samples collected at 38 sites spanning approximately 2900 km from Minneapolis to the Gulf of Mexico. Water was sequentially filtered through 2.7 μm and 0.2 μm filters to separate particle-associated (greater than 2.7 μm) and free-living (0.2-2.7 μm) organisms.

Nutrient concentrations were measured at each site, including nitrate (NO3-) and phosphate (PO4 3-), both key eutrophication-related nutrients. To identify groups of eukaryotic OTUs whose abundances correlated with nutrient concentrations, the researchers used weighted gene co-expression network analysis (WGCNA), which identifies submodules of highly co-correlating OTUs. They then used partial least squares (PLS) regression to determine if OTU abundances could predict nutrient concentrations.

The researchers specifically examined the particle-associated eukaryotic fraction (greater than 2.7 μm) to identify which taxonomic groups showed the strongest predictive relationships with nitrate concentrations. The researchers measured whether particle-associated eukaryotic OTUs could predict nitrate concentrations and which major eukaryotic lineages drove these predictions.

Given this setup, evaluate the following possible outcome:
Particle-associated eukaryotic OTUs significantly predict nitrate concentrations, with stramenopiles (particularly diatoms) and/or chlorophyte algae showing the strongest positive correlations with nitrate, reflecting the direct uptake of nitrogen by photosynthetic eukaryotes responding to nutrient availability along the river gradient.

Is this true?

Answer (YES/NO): YES